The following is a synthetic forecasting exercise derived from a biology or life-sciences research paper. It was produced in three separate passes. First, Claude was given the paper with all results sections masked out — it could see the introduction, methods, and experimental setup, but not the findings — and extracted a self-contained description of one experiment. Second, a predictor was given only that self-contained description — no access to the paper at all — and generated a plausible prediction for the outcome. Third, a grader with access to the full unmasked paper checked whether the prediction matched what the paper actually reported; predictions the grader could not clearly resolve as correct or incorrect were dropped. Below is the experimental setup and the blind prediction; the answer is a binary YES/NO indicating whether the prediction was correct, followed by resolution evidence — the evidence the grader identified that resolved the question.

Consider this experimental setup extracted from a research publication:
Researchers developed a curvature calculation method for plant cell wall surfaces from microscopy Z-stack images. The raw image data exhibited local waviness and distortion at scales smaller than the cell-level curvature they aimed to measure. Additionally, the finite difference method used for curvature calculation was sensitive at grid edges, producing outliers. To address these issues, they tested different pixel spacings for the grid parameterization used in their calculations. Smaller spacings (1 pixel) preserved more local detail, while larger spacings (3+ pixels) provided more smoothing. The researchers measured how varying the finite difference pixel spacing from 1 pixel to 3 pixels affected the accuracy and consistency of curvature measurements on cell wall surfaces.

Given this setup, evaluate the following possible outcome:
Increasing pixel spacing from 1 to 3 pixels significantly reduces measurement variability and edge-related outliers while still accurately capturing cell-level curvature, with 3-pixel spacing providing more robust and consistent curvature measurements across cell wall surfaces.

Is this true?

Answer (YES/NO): YES